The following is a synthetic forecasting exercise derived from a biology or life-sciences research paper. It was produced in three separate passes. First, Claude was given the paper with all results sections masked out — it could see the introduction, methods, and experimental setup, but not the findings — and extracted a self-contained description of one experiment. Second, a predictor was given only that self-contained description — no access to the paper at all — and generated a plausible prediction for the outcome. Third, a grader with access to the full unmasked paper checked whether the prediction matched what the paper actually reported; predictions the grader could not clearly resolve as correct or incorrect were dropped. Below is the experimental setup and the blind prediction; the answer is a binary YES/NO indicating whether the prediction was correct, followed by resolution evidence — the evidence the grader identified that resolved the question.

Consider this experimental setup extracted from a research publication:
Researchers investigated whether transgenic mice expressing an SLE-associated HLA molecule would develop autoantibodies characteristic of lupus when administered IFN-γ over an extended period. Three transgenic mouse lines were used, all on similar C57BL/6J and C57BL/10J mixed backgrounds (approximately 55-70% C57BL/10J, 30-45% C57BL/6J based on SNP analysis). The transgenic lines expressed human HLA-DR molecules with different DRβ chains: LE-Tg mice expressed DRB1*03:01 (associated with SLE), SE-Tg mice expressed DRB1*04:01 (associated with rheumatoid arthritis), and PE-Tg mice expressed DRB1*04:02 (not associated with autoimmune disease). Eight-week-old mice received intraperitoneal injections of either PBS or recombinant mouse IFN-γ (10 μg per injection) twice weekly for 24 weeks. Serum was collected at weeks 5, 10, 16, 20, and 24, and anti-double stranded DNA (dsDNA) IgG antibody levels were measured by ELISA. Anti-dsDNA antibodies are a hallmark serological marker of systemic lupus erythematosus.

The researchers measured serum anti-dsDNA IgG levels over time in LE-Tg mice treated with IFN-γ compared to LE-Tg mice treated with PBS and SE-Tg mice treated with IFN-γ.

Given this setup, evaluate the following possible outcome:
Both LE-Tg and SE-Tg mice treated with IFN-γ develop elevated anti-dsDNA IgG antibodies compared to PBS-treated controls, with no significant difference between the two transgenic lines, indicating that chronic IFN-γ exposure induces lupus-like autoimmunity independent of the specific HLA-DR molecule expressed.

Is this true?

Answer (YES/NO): NO